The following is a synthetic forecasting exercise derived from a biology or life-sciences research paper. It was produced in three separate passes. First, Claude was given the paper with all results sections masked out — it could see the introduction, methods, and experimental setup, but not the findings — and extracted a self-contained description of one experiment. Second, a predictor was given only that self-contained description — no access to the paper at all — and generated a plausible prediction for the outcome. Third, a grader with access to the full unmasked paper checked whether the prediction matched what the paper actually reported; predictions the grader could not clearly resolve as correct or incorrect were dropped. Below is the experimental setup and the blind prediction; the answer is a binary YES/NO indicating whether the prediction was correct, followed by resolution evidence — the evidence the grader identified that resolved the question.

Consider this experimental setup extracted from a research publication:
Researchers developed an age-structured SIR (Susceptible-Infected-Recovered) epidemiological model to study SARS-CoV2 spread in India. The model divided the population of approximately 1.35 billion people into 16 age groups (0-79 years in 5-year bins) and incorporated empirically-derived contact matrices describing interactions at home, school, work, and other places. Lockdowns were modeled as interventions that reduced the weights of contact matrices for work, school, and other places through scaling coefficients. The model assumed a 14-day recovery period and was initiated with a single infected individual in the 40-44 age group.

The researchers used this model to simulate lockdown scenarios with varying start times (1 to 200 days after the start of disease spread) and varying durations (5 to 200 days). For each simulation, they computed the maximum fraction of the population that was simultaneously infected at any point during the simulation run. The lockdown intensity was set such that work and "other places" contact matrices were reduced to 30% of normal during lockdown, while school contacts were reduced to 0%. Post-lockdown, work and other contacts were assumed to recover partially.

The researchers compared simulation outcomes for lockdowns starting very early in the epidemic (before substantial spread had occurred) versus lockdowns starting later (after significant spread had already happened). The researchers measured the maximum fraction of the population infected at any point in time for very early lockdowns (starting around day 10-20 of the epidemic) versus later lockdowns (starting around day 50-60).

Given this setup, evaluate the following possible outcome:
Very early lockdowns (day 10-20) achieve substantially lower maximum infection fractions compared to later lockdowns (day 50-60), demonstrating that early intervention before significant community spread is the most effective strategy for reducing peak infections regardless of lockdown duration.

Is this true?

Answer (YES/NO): NO